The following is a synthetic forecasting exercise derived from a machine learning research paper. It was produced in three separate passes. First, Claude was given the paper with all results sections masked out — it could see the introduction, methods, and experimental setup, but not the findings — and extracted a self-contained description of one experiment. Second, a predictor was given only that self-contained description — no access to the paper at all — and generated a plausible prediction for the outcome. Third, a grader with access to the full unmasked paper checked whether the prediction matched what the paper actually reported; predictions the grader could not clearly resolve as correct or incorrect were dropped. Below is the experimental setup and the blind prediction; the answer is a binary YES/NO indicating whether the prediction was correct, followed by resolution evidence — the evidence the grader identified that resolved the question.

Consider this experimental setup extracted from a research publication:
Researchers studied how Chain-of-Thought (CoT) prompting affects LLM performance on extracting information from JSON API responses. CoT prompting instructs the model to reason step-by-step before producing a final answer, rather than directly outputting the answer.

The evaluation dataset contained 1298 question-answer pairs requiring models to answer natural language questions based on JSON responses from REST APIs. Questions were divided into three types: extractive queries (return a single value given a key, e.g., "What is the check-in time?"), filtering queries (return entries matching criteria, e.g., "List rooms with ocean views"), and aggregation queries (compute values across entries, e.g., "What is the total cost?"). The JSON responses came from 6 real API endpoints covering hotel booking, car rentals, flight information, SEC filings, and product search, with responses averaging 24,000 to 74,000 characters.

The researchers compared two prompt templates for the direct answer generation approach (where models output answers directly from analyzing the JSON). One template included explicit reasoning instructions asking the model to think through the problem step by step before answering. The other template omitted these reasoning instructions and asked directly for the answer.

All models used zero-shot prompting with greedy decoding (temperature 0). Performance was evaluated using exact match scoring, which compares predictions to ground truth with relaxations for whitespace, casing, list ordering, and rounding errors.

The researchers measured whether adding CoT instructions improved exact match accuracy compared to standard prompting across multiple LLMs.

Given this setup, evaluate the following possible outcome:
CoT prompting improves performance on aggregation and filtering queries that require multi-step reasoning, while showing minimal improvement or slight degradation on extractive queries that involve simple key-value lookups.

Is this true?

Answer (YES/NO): YES